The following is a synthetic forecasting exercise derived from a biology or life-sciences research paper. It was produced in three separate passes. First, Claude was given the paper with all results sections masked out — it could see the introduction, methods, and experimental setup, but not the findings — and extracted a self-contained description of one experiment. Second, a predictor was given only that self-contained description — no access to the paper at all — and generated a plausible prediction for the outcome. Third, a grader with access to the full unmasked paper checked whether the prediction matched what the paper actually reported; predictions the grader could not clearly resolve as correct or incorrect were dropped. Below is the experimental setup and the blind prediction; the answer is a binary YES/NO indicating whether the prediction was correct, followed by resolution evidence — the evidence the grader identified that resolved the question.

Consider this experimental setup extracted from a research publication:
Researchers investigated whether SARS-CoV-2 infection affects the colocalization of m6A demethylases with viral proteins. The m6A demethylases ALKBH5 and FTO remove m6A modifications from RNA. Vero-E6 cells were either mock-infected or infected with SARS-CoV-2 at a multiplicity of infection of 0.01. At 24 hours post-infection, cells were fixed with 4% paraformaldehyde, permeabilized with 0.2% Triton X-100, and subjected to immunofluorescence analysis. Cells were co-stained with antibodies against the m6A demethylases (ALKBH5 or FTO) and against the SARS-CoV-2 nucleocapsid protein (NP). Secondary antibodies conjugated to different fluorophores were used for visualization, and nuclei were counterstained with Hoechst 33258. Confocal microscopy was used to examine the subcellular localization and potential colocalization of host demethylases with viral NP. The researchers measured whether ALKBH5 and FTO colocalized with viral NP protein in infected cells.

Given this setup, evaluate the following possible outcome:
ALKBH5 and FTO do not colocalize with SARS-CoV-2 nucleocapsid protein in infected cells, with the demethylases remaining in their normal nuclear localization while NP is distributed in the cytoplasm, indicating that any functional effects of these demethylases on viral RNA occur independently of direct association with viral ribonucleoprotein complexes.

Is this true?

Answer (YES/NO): NO